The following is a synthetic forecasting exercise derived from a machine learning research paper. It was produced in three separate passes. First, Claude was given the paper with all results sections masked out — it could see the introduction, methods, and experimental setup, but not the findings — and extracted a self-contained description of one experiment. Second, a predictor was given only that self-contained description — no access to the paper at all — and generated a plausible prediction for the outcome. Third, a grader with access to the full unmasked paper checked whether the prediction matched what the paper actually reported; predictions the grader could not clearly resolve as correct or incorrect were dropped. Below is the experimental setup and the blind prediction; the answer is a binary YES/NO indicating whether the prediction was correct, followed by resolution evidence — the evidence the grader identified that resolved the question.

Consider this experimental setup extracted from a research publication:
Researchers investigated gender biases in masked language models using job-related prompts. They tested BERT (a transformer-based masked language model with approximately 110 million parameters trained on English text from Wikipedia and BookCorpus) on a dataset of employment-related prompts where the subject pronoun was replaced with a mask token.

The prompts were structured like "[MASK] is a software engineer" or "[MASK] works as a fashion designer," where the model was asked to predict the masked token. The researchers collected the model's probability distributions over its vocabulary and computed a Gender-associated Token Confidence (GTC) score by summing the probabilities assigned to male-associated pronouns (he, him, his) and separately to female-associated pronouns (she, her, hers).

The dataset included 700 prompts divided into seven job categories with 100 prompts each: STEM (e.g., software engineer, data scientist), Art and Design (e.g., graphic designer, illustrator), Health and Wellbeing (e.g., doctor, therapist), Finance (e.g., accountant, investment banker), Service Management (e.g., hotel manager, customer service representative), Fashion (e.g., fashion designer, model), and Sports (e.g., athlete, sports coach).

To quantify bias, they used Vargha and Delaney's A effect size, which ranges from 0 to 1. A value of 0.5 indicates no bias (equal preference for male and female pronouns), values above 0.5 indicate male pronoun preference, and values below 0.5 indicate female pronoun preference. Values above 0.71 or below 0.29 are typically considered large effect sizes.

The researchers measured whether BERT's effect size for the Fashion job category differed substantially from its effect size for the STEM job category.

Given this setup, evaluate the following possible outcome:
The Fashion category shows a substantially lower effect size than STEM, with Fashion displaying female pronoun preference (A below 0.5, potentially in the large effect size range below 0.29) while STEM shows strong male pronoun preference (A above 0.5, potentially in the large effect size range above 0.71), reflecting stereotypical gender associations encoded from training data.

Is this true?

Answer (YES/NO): YES